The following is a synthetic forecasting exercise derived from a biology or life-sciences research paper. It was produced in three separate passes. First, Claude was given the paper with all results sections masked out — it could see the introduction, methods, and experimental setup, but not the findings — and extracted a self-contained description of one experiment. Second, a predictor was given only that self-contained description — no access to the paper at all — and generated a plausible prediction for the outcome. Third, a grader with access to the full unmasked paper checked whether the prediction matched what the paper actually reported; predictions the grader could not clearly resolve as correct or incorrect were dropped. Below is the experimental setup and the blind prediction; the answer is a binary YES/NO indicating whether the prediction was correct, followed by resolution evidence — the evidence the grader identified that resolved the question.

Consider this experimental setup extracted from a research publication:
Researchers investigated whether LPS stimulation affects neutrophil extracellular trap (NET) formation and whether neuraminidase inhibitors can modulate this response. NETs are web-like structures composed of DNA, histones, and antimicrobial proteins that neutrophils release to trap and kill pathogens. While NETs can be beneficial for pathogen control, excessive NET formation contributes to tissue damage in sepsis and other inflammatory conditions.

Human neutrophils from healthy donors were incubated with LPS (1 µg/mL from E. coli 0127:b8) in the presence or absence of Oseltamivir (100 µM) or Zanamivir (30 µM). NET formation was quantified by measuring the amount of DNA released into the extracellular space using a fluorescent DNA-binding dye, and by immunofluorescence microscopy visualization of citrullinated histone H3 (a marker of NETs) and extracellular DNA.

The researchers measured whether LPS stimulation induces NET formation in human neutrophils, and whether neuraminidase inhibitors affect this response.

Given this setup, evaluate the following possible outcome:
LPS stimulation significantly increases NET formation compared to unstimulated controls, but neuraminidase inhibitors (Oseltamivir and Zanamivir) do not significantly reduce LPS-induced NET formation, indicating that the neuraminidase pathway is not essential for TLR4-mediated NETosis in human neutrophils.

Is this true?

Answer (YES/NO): NO